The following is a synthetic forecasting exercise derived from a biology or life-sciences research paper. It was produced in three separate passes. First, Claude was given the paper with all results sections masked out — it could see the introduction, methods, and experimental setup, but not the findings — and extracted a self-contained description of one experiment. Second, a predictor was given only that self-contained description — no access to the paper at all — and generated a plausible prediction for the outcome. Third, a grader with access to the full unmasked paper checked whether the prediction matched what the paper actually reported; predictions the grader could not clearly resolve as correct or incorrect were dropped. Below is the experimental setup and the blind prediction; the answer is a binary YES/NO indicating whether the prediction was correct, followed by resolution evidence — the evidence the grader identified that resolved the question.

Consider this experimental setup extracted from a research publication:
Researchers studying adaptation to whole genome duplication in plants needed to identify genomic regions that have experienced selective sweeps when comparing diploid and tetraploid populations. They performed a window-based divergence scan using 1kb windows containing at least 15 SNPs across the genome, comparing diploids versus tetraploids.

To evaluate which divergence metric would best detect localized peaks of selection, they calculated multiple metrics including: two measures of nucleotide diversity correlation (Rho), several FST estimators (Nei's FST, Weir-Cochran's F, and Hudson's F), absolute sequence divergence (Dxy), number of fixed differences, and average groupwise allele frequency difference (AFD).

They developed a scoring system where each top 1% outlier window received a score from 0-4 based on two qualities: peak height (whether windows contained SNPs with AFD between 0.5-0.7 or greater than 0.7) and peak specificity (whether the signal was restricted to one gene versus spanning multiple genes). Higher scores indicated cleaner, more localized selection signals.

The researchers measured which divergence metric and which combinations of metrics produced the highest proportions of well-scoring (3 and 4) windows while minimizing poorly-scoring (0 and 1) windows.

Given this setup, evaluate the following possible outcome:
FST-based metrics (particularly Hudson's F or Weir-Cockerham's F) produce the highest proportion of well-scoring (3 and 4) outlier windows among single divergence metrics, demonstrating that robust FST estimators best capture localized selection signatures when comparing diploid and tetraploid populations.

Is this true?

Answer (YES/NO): YES